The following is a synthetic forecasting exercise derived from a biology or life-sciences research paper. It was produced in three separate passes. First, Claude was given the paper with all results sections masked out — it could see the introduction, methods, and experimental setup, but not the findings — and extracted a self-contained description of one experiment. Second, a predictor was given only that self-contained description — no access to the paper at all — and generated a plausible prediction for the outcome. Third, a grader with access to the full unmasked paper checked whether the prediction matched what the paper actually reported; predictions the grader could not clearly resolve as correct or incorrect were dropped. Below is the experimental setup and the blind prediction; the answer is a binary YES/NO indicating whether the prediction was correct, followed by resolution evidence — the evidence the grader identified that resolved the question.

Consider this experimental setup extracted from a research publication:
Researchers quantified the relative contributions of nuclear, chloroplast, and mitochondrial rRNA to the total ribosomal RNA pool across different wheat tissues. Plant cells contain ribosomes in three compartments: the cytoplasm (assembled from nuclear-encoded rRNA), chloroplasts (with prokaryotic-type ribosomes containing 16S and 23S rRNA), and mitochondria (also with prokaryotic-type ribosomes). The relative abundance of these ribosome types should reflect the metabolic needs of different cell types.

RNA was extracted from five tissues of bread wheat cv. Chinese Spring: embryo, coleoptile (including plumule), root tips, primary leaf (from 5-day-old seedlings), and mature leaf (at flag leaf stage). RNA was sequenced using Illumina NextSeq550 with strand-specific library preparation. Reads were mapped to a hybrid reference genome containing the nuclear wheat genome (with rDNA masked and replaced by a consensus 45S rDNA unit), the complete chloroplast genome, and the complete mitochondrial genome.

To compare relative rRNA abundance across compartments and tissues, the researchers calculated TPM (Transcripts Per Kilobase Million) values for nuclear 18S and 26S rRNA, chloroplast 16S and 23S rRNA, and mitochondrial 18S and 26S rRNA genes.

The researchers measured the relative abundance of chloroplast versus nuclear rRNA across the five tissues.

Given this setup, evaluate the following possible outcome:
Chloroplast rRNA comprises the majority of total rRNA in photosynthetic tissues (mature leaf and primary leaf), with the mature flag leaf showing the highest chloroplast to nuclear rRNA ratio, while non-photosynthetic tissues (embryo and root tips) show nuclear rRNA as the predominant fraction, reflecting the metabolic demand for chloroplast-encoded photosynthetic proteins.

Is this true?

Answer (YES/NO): NO